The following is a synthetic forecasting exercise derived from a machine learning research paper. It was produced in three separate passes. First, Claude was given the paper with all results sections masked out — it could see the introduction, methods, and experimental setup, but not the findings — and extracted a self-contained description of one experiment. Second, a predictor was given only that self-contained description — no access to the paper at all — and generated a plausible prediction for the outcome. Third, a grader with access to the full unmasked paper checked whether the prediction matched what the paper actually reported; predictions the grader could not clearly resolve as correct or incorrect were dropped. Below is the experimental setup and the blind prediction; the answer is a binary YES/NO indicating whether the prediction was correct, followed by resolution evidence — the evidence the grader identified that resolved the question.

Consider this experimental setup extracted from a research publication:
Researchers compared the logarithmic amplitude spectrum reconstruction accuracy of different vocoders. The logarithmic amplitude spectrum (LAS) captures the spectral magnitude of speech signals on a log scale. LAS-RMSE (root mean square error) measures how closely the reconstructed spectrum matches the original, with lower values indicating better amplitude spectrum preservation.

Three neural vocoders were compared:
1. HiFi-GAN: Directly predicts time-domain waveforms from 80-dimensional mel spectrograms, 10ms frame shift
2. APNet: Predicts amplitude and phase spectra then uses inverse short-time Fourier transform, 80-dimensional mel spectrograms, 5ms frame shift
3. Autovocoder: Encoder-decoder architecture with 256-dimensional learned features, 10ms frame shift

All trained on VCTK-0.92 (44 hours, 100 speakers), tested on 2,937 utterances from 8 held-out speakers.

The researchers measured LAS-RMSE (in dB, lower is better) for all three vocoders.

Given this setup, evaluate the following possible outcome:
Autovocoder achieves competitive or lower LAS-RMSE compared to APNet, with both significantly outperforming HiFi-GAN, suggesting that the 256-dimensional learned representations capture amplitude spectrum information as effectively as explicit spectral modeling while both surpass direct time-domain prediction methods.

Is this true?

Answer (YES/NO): NO